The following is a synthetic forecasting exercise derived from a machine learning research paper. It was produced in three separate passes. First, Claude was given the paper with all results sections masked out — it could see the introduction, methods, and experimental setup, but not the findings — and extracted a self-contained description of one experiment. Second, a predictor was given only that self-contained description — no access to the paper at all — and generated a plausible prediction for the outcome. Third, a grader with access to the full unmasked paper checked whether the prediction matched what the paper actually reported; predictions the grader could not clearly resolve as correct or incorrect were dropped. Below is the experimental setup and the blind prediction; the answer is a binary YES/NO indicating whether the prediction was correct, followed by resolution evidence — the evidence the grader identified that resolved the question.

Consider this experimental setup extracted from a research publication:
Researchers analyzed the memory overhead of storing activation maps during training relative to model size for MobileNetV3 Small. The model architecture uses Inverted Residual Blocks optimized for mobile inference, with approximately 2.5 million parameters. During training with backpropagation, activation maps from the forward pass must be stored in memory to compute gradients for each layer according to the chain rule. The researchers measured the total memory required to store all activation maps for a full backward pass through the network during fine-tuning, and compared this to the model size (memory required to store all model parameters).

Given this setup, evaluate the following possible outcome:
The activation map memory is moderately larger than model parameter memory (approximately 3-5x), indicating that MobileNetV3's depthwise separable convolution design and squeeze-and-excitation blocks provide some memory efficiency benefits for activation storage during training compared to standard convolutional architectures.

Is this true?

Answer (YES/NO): NO